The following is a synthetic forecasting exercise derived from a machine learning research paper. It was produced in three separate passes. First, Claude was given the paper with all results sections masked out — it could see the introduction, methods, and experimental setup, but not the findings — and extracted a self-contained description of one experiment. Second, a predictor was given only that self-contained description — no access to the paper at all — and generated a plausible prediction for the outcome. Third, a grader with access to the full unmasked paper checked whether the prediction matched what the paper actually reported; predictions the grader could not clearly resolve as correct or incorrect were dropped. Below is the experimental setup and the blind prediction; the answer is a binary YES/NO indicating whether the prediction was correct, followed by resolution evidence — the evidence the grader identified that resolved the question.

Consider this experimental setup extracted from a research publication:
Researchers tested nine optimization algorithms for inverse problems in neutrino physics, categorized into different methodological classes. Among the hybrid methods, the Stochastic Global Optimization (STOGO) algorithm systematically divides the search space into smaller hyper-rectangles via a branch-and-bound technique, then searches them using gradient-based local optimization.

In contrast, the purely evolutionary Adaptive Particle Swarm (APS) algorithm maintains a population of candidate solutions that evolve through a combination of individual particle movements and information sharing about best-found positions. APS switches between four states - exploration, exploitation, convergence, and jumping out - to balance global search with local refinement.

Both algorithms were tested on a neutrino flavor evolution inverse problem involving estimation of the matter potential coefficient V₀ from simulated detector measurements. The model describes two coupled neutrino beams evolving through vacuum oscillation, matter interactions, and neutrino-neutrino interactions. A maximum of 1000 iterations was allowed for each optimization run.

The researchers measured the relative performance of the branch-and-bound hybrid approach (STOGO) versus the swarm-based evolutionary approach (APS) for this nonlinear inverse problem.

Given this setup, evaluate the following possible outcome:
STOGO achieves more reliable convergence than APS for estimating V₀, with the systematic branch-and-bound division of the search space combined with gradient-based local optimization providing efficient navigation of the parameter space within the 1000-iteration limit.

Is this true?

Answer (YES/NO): NO